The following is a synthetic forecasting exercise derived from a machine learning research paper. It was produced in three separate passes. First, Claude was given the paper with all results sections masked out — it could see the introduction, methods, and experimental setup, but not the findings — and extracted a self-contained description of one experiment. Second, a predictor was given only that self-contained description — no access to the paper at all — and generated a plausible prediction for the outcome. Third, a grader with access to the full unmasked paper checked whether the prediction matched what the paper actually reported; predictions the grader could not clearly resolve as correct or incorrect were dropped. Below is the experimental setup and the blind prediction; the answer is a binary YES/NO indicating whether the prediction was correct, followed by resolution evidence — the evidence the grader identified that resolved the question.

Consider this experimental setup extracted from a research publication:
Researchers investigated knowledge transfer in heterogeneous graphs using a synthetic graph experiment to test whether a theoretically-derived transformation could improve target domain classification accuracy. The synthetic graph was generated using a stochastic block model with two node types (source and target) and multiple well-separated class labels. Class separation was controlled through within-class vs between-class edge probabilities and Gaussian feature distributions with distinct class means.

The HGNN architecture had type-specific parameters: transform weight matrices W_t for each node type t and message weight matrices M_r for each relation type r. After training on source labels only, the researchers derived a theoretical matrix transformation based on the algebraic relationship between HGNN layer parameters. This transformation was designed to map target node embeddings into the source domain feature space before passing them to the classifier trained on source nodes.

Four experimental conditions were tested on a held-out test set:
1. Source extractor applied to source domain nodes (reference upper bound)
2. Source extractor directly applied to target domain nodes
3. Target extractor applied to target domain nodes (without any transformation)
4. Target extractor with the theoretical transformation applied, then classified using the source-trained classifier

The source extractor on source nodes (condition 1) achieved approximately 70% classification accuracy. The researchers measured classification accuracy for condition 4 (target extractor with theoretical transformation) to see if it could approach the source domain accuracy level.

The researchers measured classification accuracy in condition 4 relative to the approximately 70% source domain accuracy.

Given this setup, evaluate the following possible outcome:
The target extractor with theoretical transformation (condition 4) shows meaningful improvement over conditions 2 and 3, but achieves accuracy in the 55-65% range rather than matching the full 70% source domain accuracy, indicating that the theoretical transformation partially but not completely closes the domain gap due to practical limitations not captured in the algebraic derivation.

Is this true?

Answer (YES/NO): NO